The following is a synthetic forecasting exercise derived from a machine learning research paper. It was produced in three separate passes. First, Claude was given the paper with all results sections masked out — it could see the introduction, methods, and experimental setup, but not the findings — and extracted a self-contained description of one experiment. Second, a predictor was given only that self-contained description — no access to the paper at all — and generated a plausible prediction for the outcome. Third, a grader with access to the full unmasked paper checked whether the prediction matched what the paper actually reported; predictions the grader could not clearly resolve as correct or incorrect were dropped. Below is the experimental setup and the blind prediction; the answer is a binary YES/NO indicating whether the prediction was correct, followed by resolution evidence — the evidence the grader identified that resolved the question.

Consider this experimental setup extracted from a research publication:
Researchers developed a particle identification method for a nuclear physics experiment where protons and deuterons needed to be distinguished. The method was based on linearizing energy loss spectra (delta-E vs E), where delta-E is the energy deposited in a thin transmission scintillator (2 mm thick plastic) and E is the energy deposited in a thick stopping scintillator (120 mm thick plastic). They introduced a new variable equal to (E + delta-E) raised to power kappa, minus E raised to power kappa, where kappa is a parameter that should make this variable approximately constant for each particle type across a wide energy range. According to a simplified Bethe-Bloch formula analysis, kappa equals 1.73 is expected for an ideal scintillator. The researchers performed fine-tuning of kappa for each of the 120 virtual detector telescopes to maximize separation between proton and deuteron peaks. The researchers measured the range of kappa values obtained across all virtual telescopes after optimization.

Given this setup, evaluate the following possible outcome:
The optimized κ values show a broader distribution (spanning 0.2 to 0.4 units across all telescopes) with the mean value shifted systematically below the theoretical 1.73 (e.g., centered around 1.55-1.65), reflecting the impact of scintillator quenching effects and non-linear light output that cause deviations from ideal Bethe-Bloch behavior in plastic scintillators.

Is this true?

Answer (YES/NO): NO